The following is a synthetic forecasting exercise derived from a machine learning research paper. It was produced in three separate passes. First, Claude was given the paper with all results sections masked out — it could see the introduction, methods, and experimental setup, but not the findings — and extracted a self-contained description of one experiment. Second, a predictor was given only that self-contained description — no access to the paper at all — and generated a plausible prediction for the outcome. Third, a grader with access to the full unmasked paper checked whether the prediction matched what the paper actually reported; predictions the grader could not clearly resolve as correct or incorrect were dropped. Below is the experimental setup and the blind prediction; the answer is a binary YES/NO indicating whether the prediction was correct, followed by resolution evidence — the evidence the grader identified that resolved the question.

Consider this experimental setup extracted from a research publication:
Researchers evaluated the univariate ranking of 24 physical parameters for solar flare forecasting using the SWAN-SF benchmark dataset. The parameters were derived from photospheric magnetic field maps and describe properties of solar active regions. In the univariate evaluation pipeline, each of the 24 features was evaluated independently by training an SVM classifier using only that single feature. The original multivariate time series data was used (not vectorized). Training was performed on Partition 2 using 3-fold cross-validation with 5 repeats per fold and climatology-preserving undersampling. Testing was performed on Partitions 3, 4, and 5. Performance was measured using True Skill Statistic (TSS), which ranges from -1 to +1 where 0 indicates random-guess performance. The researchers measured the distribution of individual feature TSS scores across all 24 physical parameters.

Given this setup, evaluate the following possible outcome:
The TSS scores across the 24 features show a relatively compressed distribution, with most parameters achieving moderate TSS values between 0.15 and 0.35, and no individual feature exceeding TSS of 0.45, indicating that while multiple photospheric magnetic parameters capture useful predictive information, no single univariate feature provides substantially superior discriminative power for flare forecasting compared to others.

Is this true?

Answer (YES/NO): NO